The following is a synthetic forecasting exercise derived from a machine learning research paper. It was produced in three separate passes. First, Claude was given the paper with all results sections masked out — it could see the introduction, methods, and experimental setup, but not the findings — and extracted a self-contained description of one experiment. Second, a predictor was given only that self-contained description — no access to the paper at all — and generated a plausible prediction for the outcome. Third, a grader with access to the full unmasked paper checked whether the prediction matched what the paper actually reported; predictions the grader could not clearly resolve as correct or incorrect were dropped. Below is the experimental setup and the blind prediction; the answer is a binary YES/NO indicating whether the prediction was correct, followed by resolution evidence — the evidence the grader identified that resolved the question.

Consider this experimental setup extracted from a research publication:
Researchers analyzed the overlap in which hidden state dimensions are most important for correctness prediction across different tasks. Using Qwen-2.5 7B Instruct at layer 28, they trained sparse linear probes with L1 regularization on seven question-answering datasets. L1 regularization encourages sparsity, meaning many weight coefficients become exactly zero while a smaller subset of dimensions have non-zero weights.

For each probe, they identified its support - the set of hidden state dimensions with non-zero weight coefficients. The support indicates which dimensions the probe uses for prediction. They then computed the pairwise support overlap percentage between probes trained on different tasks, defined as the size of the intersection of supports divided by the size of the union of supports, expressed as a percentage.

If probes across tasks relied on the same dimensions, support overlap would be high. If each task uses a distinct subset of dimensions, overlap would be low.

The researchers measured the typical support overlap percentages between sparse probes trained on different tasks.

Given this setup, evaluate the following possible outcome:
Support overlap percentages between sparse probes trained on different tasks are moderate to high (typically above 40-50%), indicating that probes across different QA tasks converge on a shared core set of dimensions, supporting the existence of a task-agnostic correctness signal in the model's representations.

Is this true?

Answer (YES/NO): NO